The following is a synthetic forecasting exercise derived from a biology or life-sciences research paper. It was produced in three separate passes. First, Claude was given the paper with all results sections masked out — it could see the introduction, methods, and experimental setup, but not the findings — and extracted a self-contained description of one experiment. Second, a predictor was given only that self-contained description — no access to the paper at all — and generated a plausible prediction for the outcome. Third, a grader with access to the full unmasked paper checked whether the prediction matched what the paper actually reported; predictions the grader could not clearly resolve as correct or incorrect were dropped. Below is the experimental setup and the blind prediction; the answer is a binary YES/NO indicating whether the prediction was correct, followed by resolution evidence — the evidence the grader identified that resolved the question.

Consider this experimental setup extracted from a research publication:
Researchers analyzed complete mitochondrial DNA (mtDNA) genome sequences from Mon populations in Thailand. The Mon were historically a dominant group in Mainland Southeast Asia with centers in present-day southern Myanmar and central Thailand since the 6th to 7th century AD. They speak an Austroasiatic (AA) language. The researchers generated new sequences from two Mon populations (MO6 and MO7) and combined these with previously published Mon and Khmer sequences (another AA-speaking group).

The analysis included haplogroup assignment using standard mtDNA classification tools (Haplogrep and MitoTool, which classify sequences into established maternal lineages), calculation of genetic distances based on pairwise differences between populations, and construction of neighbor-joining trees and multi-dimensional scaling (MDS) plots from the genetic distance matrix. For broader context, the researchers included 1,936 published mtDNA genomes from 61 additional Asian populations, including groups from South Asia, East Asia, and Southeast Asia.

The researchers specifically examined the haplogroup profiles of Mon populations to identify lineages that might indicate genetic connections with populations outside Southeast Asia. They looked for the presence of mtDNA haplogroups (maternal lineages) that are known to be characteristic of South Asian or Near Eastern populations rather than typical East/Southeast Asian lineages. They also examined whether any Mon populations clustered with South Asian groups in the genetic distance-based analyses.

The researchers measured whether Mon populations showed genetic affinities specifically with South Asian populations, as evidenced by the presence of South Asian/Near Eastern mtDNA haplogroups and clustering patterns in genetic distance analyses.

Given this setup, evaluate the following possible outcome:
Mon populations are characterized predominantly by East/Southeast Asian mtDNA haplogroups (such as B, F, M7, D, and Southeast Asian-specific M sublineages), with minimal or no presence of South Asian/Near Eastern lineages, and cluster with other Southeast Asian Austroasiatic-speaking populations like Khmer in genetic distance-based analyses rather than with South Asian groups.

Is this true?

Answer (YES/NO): NO